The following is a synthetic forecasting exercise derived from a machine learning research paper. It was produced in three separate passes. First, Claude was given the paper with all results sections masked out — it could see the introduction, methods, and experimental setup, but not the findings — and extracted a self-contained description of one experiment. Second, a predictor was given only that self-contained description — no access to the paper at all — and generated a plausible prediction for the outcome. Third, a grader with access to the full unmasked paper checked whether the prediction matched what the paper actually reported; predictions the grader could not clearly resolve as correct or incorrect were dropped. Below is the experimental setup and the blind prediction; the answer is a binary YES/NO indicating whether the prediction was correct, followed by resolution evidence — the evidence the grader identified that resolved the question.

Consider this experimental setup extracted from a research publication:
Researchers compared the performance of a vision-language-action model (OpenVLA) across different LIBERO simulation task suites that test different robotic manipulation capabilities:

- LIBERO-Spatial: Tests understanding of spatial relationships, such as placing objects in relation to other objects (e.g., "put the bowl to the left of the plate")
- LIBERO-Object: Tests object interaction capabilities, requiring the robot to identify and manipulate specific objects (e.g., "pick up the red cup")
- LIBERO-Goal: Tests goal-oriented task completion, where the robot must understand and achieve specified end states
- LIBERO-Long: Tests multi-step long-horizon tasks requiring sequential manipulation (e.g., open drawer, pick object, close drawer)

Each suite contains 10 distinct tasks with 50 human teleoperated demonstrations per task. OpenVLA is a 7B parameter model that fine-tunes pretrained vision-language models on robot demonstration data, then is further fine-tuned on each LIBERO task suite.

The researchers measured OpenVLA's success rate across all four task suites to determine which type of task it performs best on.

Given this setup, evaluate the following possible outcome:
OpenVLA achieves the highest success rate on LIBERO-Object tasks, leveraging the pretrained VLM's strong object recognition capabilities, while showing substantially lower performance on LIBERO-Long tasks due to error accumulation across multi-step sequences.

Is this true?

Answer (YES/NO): YES